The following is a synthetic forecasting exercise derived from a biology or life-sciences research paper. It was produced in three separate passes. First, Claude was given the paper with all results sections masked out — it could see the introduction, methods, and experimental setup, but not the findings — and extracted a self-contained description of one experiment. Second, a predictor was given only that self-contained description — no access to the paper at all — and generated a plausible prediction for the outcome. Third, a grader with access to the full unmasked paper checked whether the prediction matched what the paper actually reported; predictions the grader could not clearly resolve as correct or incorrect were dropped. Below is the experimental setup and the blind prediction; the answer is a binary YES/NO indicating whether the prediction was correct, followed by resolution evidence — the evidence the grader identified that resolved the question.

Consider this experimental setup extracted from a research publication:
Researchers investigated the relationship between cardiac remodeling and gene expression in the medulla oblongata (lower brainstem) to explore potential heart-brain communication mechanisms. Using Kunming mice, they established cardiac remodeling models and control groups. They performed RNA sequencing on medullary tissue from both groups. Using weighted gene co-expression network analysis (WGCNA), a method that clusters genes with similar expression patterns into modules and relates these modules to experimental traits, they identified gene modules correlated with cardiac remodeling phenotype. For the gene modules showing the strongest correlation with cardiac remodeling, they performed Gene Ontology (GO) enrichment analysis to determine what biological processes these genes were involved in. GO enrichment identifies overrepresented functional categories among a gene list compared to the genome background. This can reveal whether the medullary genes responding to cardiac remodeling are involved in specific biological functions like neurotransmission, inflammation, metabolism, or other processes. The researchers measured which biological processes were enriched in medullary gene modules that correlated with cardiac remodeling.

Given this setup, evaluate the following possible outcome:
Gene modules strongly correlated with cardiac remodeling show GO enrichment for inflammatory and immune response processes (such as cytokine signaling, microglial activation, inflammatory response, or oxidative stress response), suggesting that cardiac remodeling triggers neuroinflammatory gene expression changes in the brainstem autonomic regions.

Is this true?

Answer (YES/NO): NO